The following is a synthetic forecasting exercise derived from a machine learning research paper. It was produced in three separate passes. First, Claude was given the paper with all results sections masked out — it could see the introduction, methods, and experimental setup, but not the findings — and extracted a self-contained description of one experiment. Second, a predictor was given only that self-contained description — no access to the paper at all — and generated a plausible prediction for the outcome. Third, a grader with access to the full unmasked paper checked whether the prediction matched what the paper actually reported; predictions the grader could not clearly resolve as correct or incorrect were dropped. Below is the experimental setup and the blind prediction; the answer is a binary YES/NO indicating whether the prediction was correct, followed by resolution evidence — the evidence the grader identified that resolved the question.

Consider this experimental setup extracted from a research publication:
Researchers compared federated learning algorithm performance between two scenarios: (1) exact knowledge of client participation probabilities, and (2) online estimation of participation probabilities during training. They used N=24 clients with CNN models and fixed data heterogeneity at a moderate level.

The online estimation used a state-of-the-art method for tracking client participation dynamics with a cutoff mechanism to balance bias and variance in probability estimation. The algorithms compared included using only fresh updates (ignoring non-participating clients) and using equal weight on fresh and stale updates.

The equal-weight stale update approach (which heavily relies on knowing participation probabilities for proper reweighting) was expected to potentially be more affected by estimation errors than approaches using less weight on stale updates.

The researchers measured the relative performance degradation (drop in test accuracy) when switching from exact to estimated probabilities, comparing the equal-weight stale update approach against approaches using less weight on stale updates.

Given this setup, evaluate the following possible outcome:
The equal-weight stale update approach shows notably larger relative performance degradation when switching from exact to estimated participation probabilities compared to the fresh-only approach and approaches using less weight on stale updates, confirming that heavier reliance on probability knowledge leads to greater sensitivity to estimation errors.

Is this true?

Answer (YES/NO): YES